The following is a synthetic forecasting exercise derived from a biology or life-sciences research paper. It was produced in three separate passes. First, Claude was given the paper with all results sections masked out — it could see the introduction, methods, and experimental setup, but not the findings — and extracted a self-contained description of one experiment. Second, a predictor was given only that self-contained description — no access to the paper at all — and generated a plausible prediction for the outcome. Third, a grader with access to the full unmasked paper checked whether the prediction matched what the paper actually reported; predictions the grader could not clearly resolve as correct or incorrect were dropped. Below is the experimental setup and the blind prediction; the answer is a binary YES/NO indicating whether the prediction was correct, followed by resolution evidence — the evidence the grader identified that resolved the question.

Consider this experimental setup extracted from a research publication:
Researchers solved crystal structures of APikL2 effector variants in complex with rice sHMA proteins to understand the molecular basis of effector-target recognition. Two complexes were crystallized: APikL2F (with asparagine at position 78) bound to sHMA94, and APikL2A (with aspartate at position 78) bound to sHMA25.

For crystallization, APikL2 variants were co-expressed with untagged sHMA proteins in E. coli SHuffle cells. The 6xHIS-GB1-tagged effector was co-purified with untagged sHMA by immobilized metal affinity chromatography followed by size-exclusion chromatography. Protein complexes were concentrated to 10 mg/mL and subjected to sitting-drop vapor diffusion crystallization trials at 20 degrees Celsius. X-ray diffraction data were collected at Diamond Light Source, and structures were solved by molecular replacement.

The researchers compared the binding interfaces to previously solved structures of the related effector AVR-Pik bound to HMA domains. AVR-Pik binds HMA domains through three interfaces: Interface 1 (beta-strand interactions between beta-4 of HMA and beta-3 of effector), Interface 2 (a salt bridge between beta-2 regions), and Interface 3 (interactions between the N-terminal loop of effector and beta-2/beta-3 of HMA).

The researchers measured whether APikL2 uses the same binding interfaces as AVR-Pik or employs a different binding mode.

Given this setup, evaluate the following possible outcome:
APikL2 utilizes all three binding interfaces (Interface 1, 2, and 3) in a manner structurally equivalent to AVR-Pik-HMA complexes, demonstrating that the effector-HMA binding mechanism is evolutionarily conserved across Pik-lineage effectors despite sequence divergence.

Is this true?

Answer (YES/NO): YES